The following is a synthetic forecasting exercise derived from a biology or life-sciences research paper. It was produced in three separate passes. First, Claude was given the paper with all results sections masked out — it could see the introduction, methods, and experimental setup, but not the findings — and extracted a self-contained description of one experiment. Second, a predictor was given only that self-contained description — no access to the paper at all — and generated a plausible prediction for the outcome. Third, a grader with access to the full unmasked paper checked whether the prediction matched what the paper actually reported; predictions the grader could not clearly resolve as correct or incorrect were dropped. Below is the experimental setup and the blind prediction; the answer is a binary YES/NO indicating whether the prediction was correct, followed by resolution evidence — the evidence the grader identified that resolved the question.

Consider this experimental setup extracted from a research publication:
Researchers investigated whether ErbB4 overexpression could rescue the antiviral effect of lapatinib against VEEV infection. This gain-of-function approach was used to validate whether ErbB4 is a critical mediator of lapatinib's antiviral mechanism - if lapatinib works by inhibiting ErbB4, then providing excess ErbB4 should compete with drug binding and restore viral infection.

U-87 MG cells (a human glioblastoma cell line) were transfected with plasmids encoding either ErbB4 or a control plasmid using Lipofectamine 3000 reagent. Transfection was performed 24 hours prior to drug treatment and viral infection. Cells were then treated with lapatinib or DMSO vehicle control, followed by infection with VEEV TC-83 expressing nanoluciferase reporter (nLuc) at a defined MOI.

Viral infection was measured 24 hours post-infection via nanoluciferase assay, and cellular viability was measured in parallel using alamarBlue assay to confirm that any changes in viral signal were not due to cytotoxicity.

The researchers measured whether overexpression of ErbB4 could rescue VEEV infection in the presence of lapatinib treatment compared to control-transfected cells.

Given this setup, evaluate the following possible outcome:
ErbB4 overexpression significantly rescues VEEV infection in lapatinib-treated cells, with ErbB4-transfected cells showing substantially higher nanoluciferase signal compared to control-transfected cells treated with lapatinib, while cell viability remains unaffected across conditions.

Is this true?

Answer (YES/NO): YES